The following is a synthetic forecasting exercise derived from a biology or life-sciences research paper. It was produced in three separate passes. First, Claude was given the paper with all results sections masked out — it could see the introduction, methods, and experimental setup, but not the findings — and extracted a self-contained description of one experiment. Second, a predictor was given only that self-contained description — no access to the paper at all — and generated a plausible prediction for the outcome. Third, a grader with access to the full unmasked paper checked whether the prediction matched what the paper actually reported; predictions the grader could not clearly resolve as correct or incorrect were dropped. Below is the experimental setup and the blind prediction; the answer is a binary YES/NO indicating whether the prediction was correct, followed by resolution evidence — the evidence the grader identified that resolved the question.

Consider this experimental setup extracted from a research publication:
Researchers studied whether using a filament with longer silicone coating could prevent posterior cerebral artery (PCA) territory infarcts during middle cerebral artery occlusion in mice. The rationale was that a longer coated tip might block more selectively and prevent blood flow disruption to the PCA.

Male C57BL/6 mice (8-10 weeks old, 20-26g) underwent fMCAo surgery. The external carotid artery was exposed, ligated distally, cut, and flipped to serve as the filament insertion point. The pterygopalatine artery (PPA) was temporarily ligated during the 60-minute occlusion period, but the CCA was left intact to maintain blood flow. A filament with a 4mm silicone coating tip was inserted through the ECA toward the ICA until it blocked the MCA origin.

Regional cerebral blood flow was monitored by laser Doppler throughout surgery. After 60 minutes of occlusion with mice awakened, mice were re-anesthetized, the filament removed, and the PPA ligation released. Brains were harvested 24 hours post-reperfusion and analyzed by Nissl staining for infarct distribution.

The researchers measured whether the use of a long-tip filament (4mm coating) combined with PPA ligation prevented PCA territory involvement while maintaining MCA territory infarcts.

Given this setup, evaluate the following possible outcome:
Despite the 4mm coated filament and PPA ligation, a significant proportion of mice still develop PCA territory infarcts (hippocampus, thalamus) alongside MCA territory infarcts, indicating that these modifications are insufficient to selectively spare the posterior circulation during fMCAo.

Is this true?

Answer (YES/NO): YES